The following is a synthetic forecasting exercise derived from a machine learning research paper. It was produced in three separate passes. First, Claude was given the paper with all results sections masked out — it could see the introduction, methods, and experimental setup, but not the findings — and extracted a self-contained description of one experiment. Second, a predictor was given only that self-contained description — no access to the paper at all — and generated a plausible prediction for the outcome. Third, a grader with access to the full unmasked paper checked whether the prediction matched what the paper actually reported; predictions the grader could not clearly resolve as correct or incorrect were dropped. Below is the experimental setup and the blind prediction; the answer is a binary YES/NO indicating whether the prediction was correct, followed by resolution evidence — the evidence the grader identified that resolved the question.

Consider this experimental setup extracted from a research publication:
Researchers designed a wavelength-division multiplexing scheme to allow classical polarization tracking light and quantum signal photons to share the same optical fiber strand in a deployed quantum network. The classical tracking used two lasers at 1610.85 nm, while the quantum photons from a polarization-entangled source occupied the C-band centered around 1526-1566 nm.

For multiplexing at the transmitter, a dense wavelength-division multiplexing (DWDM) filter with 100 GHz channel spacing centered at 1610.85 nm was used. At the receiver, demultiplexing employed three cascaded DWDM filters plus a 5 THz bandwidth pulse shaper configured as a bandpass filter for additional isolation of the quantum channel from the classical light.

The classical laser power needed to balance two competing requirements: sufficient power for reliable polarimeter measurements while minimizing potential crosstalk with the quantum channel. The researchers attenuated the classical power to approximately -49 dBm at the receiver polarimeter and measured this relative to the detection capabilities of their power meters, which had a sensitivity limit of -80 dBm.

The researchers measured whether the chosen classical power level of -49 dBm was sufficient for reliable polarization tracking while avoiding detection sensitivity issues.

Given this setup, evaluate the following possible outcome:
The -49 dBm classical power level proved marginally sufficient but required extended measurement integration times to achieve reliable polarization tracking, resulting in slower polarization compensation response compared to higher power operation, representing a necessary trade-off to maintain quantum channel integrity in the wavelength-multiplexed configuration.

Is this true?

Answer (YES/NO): NO